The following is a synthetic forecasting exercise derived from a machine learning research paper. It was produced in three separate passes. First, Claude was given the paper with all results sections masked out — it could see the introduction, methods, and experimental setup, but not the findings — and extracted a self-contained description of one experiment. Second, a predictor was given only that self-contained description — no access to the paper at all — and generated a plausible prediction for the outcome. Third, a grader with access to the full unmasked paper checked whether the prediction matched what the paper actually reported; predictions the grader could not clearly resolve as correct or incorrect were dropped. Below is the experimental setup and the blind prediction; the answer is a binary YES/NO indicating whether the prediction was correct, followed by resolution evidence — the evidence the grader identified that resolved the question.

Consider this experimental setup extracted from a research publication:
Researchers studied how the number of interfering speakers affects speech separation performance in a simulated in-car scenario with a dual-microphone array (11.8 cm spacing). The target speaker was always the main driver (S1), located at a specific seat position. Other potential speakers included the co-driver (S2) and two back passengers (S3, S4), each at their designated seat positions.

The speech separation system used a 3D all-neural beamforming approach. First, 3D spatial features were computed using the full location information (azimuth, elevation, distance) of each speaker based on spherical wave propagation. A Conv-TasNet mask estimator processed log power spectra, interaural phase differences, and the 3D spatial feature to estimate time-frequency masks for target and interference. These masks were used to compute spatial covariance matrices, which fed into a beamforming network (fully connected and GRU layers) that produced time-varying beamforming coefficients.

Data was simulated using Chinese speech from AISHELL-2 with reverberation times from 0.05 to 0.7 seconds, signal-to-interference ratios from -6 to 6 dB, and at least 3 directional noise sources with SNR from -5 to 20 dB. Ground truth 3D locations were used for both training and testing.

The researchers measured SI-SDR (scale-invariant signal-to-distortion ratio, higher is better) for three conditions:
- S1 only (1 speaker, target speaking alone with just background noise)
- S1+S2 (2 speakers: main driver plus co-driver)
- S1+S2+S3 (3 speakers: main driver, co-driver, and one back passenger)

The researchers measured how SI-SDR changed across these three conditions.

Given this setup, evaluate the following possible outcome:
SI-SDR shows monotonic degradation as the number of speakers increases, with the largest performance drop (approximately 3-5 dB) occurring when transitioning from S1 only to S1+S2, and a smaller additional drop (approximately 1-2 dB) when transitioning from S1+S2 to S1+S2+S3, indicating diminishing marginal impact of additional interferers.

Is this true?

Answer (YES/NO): NO